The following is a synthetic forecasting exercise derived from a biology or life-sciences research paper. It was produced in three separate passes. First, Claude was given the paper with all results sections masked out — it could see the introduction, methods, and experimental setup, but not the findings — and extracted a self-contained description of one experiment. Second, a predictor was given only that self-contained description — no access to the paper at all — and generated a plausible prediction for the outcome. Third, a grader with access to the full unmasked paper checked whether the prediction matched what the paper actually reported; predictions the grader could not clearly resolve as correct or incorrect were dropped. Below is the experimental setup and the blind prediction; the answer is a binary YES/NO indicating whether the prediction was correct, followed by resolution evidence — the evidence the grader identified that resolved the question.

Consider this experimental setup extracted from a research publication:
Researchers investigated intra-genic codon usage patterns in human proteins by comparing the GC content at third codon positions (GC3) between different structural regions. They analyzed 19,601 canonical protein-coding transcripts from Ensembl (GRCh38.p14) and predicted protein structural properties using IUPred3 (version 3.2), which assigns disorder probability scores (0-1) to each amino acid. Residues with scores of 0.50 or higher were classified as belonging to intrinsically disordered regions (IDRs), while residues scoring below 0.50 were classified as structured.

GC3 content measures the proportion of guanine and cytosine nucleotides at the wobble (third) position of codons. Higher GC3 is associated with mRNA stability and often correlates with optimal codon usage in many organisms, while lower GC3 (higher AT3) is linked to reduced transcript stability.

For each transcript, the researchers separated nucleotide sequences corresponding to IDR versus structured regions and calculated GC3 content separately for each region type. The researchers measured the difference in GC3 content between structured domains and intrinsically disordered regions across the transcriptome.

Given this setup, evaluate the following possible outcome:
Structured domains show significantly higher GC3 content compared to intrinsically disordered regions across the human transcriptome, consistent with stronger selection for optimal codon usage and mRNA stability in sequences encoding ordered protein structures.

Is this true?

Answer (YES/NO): NO